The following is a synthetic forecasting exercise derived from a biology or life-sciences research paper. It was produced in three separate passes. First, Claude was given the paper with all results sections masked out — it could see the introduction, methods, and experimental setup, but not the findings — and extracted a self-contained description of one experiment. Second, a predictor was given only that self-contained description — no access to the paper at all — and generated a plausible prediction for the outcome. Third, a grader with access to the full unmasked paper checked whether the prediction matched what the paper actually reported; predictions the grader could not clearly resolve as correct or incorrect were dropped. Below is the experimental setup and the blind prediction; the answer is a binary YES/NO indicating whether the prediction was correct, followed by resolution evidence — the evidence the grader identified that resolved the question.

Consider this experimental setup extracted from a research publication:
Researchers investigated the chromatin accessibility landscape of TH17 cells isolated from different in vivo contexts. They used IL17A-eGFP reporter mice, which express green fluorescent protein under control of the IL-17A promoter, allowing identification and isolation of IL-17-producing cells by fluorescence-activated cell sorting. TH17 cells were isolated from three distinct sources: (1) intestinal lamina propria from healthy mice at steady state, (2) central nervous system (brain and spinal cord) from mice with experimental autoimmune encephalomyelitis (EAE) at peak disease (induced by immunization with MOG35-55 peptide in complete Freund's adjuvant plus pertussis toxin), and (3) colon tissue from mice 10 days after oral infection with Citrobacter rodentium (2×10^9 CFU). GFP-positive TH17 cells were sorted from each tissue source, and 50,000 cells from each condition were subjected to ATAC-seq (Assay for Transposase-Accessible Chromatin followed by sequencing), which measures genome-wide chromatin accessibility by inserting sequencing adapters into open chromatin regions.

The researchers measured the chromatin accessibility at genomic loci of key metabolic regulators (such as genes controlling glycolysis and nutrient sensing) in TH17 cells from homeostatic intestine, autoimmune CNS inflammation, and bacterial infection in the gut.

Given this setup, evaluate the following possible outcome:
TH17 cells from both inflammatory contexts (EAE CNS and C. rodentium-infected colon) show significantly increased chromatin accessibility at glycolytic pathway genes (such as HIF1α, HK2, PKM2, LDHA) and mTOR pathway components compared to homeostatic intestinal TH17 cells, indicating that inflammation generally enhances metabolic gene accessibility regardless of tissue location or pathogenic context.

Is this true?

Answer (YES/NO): NO